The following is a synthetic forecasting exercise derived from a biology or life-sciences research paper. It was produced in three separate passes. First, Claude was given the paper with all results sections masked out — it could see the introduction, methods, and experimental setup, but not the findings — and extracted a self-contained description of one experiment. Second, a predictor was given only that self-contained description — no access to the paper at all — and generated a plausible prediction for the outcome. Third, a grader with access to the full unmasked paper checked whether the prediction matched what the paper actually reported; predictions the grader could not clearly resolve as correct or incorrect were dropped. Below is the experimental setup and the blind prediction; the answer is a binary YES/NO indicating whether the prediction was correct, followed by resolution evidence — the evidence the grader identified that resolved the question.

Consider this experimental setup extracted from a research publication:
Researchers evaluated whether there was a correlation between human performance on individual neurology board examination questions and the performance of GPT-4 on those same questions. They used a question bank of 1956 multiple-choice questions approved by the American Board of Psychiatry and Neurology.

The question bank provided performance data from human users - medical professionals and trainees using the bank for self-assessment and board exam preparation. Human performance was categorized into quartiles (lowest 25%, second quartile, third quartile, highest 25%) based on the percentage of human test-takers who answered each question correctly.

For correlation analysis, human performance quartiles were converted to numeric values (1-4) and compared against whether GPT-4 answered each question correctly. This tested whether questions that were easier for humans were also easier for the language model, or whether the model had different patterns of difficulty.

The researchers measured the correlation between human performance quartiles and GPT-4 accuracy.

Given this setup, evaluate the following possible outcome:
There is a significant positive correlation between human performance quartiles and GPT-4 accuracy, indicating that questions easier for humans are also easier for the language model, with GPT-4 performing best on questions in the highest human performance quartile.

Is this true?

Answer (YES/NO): YES